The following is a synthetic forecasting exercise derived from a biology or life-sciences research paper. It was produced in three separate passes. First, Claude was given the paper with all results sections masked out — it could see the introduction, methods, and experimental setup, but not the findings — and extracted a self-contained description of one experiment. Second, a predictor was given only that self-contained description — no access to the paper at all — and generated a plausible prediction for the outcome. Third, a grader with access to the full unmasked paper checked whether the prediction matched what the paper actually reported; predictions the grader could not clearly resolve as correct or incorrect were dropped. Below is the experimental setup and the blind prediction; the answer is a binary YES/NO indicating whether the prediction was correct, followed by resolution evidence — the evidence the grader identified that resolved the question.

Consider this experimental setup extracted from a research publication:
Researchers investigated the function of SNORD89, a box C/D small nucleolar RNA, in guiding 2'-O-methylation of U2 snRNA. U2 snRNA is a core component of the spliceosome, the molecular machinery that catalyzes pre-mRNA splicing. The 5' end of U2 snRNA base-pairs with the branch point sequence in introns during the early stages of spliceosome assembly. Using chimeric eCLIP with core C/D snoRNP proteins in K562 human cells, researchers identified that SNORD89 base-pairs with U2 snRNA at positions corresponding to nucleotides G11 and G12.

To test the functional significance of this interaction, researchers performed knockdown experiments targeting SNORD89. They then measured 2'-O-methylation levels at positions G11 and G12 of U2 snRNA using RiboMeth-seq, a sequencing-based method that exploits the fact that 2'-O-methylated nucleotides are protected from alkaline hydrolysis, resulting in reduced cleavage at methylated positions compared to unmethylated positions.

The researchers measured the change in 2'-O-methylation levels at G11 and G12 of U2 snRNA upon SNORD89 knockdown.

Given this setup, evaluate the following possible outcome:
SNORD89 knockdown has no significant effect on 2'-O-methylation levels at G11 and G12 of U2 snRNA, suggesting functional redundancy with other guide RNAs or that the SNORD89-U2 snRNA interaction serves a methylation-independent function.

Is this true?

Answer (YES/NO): NO